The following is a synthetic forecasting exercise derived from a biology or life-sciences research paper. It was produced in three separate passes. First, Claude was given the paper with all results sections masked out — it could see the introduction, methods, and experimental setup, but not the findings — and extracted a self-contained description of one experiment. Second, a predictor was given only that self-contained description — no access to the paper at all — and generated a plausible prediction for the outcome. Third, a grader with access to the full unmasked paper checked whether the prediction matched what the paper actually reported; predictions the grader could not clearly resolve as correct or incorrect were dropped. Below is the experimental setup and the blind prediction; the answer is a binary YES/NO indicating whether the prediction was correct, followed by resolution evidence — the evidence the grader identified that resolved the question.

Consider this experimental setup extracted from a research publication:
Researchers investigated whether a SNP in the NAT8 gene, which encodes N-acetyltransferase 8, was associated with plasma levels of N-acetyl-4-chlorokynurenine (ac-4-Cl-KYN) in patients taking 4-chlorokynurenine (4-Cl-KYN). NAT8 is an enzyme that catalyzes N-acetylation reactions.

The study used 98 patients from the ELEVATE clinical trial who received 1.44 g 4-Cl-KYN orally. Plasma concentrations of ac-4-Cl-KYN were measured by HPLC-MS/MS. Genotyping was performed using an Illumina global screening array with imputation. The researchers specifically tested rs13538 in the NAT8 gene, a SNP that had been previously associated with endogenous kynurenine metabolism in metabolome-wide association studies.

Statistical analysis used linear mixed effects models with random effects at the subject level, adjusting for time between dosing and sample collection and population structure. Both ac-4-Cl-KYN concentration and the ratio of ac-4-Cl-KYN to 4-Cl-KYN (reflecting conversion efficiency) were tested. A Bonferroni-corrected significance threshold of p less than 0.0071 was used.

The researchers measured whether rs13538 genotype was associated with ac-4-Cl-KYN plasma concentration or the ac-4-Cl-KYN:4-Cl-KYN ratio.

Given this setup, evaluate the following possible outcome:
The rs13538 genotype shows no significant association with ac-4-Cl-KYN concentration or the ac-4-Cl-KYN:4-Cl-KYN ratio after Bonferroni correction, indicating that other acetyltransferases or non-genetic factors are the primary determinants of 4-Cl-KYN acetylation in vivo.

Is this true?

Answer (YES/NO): NO